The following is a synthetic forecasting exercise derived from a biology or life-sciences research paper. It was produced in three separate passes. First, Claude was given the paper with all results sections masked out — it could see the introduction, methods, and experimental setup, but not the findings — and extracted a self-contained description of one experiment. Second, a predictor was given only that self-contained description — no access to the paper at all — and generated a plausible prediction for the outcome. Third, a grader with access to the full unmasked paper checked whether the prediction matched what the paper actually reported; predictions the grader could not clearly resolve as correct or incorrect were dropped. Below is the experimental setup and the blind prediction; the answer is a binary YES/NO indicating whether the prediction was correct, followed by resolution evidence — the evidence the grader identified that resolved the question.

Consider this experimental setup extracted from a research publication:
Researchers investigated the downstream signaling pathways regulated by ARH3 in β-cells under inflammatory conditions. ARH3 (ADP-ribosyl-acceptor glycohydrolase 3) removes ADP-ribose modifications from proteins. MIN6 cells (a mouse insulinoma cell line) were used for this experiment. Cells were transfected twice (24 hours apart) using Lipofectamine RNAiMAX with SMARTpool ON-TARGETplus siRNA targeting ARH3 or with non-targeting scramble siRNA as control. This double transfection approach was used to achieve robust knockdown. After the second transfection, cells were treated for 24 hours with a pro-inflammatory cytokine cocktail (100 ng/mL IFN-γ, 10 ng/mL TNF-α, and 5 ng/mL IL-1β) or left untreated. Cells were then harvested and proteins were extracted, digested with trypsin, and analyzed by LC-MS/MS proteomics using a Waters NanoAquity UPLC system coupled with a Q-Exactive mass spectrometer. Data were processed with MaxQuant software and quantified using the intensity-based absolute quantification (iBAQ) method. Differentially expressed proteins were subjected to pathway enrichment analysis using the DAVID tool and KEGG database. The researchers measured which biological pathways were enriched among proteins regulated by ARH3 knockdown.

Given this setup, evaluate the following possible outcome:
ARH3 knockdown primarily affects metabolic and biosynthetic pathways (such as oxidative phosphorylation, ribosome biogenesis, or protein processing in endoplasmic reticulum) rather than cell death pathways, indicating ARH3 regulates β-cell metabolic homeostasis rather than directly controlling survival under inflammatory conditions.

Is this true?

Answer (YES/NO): NO